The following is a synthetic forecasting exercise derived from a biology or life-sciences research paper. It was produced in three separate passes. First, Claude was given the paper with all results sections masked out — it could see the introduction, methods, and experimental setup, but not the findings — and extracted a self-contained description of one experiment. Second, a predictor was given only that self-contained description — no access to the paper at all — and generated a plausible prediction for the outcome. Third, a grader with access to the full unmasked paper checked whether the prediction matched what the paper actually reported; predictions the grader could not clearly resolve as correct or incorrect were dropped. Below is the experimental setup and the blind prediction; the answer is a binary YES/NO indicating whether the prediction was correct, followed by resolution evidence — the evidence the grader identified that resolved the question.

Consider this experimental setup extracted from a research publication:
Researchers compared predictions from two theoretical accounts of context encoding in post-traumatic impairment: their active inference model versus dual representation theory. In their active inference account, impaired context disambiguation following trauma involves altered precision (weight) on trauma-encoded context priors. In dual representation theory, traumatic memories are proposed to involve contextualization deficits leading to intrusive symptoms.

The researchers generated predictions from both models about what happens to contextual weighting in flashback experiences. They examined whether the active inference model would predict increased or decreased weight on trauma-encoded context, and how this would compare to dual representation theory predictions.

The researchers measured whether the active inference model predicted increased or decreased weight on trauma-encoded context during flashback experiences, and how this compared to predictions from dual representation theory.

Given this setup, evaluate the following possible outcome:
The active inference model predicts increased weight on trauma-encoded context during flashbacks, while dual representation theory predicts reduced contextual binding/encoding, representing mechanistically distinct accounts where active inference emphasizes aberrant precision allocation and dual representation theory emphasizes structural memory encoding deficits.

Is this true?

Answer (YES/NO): YES